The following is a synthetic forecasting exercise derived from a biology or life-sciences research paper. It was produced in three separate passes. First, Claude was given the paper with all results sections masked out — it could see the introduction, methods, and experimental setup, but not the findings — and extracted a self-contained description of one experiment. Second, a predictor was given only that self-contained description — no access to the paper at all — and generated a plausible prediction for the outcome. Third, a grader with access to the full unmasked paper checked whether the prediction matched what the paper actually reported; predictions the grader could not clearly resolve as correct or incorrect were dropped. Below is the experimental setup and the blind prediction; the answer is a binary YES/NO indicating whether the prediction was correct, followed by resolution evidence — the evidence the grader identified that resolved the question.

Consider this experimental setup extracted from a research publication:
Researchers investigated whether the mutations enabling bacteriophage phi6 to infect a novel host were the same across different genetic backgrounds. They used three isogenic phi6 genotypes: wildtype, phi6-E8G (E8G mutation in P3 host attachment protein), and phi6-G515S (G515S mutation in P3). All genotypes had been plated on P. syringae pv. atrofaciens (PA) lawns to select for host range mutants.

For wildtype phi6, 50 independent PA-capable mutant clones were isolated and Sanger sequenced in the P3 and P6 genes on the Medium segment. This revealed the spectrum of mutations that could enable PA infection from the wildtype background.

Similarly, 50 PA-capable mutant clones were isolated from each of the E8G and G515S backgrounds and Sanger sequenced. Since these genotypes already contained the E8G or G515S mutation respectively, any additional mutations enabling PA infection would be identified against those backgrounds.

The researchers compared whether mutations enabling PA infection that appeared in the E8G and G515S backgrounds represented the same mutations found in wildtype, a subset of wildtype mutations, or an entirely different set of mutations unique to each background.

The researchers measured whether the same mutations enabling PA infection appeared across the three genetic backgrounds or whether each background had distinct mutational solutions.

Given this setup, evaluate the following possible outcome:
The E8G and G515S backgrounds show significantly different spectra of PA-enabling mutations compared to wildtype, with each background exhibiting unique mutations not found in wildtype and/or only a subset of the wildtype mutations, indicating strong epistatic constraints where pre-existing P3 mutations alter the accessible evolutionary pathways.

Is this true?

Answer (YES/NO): YES